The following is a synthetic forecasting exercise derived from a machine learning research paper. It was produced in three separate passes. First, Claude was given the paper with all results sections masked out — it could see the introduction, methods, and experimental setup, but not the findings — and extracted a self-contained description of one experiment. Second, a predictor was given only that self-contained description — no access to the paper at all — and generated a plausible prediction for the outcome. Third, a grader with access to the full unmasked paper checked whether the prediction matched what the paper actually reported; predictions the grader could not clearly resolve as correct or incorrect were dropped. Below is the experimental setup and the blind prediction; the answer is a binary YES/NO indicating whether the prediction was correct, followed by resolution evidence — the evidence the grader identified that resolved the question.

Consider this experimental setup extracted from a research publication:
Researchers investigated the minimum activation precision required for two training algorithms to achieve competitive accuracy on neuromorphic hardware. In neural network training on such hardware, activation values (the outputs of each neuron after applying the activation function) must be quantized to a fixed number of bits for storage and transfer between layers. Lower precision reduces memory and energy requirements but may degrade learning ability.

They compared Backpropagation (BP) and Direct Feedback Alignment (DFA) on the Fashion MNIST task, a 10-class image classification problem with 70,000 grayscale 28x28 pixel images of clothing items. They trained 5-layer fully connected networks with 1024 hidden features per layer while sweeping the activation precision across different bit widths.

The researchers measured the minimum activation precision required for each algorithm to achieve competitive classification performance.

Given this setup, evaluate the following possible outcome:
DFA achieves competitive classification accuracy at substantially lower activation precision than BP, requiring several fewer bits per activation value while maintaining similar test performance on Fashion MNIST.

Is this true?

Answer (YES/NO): NO